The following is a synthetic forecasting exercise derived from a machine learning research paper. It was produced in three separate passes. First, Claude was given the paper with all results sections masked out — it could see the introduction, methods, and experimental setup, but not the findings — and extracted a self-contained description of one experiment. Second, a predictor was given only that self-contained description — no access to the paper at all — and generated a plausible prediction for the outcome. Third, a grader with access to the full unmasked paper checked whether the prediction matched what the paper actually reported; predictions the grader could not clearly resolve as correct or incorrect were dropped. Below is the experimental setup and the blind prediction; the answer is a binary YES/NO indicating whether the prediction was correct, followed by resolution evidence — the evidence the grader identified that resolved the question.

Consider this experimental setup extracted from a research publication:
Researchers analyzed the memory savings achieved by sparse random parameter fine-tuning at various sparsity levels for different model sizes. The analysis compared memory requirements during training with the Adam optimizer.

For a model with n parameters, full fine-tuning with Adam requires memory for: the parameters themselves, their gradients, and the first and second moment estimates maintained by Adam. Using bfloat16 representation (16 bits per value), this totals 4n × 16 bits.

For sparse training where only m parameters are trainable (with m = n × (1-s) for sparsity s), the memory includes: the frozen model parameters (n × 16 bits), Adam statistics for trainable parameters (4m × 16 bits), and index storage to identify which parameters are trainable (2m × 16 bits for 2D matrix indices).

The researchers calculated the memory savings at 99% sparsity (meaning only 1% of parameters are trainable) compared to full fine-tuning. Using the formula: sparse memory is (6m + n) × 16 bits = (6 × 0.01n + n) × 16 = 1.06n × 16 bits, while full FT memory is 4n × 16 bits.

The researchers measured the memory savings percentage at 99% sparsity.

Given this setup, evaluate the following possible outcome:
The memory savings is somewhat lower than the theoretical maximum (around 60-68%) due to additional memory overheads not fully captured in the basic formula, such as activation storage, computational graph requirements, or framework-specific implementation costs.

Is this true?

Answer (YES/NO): NO